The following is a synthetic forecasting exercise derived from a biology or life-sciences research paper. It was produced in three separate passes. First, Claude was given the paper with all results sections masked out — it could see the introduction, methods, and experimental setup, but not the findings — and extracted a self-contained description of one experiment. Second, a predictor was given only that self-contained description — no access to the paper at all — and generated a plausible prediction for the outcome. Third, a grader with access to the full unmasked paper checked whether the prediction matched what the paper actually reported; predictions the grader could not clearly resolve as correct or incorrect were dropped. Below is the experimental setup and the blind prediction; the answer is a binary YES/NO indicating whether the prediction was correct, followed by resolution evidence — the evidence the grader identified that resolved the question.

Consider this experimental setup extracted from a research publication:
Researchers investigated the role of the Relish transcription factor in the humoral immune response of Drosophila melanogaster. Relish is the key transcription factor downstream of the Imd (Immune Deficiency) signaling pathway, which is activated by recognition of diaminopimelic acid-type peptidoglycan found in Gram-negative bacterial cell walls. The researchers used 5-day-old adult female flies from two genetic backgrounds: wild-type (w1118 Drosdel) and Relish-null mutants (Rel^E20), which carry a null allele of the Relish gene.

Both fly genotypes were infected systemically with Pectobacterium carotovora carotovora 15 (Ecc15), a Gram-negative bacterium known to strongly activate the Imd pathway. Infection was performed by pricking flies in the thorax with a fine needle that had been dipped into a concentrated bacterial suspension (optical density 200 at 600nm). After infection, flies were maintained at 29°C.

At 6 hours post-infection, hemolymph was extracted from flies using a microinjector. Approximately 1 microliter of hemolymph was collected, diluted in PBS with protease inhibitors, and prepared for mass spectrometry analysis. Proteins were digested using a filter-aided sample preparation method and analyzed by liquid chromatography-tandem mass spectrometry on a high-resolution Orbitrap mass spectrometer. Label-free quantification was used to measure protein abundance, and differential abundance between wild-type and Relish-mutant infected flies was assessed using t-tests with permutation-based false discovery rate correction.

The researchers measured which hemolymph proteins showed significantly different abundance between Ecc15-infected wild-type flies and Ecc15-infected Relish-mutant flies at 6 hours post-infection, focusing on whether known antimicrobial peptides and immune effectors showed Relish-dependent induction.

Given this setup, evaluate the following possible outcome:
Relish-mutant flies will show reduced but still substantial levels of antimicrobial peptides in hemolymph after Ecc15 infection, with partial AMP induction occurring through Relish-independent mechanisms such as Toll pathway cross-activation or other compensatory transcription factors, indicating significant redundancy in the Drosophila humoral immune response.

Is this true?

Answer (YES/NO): NO